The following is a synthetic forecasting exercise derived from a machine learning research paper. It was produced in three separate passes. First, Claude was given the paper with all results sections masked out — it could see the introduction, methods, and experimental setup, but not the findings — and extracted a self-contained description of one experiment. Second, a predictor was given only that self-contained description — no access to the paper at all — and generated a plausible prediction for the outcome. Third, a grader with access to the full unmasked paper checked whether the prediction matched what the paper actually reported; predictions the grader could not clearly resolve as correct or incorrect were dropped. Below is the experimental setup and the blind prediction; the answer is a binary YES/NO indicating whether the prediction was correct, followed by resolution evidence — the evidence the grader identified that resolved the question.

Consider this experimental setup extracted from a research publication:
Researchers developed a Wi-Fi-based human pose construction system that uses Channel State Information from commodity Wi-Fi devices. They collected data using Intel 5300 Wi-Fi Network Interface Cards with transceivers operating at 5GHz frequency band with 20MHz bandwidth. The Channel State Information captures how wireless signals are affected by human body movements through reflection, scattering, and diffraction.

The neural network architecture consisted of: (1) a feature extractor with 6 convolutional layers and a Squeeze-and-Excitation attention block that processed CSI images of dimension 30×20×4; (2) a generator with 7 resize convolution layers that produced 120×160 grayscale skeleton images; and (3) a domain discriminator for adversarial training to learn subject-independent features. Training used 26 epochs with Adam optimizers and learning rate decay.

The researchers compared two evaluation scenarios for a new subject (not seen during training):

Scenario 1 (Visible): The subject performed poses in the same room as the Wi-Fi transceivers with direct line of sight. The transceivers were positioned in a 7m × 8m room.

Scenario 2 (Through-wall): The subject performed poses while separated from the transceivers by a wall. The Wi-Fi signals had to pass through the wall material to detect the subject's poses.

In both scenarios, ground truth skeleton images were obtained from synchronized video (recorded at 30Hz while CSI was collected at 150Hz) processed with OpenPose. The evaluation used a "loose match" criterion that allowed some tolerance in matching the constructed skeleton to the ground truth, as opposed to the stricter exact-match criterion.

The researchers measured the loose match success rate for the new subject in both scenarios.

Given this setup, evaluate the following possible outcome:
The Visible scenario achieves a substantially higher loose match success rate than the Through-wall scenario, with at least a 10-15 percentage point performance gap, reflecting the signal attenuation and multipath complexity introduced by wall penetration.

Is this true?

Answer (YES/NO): NO